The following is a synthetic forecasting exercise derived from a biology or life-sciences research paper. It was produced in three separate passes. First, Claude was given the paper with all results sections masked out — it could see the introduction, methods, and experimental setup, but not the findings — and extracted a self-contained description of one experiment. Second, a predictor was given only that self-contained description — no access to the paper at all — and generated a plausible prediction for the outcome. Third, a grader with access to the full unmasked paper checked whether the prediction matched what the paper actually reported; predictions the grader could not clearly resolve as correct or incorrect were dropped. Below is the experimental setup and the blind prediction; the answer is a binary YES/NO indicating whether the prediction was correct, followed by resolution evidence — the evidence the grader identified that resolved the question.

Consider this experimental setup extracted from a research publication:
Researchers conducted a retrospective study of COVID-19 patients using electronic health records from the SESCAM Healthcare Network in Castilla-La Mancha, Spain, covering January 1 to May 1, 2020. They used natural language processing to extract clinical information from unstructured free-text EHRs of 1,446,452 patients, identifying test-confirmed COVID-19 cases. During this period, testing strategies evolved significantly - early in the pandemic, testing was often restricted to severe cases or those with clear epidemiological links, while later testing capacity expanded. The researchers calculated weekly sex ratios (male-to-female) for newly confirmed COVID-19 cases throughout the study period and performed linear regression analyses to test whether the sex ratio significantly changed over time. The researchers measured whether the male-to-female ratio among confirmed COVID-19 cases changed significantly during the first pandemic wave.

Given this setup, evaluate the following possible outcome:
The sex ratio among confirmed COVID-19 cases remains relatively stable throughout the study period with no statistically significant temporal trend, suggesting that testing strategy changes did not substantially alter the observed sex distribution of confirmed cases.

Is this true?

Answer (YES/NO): NO